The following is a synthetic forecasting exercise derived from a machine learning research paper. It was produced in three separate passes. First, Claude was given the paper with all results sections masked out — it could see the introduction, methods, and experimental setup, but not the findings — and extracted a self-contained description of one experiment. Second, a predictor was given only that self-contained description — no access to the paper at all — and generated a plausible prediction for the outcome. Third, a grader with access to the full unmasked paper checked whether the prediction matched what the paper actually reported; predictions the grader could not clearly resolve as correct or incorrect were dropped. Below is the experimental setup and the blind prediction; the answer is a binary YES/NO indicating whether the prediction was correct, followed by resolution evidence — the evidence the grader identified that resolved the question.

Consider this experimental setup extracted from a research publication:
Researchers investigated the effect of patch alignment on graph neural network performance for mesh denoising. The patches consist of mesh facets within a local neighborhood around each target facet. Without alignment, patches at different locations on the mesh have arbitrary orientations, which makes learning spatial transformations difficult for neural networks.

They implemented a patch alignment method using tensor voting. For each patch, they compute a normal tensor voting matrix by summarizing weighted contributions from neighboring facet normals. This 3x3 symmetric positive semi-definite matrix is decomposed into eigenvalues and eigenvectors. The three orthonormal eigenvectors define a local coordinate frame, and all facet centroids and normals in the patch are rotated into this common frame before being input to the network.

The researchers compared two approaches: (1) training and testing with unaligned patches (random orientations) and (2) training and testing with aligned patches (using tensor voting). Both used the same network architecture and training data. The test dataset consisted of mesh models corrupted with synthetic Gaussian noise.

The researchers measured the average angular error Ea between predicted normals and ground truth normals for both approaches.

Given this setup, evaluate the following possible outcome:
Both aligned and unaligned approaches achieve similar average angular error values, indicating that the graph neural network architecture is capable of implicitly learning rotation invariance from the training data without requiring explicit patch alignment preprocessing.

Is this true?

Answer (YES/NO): NO